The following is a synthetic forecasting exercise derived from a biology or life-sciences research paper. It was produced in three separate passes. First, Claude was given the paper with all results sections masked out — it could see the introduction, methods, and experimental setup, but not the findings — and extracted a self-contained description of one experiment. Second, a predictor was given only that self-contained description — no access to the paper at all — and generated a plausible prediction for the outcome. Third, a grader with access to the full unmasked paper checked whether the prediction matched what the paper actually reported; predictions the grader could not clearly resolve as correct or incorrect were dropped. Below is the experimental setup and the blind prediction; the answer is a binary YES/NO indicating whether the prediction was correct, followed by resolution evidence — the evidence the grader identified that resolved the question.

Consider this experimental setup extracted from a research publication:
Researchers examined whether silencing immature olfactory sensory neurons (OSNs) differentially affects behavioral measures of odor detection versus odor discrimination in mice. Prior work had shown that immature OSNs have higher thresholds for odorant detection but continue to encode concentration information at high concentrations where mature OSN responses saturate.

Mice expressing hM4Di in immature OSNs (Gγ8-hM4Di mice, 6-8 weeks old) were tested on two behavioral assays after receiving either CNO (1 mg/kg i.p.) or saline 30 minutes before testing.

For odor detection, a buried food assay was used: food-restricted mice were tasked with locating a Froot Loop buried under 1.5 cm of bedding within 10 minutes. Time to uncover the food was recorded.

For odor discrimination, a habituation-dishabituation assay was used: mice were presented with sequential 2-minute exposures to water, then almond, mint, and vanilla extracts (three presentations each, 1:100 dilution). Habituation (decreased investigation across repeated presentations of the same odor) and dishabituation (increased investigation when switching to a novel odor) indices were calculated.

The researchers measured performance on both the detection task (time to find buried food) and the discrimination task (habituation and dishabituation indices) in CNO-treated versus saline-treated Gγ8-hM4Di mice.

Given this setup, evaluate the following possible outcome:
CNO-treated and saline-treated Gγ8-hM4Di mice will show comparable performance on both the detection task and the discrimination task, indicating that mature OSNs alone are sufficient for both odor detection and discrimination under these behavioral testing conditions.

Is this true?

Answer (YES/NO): NO